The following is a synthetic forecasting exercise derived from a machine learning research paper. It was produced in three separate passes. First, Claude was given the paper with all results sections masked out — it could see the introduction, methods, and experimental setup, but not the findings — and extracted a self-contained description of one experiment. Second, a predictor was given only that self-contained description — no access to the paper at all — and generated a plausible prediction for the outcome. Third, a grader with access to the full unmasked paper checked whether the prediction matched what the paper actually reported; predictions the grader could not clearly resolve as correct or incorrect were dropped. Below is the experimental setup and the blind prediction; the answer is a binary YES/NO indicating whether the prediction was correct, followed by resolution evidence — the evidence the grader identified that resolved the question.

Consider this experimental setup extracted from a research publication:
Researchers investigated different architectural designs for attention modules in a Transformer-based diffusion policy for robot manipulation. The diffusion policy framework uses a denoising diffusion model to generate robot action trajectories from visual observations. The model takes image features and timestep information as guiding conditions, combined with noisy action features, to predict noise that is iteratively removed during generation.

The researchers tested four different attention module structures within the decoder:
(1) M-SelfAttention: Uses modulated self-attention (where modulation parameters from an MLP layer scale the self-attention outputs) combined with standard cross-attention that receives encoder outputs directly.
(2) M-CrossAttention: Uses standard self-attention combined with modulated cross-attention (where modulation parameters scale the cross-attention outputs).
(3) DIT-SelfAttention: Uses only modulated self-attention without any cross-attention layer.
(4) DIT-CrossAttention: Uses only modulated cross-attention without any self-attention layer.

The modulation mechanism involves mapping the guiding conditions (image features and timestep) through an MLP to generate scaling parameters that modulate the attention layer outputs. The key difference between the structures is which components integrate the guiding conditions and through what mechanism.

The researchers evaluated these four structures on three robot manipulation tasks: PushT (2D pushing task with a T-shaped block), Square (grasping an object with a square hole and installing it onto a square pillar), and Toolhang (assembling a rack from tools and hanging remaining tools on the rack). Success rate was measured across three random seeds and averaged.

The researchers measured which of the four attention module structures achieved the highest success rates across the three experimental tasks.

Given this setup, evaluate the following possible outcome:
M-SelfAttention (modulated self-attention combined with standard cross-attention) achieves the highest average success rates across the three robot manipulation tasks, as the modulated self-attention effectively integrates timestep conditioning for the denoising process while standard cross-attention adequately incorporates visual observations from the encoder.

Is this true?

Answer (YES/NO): YES